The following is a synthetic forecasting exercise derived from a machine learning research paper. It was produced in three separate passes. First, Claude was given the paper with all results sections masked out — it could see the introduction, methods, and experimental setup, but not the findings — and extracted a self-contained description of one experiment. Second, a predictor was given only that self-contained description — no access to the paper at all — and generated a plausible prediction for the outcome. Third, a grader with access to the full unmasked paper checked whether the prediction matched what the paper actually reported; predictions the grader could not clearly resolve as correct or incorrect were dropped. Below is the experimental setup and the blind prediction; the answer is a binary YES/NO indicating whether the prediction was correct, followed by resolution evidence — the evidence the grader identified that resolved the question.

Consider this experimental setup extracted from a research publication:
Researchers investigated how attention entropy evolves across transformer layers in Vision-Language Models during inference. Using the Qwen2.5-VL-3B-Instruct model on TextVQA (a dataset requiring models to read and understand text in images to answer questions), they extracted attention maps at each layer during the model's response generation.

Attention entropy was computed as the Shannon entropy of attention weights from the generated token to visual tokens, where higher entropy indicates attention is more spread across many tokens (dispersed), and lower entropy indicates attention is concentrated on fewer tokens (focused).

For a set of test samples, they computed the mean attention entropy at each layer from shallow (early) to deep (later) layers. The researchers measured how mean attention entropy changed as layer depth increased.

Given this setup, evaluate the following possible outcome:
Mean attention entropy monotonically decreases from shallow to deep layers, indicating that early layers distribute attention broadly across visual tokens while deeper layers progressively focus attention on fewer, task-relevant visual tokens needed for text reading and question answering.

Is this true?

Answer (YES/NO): YES